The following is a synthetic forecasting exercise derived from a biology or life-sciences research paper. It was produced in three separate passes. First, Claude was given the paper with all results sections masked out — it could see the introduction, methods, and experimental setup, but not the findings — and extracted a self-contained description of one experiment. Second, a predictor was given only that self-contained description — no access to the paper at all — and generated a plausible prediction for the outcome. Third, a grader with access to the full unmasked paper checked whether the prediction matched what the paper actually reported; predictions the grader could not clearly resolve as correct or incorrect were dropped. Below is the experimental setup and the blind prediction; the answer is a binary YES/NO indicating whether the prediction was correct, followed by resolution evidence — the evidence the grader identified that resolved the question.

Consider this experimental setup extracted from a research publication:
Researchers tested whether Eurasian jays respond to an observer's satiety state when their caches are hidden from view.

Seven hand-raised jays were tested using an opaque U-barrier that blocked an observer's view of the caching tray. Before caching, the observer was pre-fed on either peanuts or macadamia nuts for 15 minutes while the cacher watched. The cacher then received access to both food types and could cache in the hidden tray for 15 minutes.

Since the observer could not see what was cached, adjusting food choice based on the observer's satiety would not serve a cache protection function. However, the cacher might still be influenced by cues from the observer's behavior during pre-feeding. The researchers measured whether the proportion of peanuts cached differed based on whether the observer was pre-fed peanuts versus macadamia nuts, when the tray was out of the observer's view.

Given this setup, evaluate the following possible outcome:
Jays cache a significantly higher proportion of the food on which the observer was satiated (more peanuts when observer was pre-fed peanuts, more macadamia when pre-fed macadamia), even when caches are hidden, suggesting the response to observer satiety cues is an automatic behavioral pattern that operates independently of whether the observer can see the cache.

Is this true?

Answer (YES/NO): NO